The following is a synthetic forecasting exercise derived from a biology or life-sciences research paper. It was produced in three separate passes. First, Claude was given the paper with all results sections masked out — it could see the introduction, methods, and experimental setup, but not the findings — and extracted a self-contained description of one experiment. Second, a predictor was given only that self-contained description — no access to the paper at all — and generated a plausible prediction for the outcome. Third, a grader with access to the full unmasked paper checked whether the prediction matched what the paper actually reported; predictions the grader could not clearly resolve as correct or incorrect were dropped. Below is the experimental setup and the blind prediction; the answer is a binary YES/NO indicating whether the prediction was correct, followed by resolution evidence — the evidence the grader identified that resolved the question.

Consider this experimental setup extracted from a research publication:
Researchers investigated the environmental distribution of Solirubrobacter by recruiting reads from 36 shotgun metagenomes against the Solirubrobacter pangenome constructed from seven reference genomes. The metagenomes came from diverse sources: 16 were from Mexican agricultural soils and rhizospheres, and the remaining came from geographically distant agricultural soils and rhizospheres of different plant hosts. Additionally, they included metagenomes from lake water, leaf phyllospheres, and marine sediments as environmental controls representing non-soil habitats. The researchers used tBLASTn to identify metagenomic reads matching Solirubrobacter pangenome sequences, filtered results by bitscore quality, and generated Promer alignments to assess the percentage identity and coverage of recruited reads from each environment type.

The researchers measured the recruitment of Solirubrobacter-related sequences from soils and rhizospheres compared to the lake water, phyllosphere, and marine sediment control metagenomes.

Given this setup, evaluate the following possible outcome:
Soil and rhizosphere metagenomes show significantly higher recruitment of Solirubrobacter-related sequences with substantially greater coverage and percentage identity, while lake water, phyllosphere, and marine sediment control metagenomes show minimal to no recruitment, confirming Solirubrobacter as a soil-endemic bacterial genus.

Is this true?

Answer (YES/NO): NO